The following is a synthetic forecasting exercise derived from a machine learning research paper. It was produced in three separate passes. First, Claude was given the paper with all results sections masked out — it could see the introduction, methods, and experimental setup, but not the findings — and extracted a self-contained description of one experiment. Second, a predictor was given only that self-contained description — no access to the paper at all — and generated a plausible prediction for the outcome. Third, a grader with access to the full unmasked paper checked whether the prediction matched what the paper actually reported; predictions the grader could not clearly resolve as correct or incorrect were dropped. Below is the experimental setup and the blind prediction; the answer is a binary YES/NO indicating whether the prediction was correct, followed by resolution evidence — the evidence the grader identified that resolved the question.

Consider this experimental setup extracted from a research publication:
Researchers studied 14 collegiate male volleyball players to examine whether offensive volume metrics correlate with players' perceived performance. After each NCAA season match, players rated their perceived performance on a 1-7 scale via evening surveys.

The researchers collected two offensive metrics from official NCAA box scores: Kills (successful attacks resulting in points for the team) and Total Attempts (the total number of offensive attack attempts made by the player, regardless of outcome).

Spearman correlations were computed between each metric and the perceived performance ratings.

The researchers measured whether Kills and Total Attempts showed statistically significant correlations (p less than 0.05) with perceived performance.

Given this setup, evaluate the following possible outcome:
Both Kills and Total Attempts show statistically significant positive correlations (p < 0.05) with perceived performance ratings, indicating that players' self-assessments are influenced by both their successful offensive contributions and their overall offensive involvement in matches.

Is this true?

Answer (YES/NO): NO